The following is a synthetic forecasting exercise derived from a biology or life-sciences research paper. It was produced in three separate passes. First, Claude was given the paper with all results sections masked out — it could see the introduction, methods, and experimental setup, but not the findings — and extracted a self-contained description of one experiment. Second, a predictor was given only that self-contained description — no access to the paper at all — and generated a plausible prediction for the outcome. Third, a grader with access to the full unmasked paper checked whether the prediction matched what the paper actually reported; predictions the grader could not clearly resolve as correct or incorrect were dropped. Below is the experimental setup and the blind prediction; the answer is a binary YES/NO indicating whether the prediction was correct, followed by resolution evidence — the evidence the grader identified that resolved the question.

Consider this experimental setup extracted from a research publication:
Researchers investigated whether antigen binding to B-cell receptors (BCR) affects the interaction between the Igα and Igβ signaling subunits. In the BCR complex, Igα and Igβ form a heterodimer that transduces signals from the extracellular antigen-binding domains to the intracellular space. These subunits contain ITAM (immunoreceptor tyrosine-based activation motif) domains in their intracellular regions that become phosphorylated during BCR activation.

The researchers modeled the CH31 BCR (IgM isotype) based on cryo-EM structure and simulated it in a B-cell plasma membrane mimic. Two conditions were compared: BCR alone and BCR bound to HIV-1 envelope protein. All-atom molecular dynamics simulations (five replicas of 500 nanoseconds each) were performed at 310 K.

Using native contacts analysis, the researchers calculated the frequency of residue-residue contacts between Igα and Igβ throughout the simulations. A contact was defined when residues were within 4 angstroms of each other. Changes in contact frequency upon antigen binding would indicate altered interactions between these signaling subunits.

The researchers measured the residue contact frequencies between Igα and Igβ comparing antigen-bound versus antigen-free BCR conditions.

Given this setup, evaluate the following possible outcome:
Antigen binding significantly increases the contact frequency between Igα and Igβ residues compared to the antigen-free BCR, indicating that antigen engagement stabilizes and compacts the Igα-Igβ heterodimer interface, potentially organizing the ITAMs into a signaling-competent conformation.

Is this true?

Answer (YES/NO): NO